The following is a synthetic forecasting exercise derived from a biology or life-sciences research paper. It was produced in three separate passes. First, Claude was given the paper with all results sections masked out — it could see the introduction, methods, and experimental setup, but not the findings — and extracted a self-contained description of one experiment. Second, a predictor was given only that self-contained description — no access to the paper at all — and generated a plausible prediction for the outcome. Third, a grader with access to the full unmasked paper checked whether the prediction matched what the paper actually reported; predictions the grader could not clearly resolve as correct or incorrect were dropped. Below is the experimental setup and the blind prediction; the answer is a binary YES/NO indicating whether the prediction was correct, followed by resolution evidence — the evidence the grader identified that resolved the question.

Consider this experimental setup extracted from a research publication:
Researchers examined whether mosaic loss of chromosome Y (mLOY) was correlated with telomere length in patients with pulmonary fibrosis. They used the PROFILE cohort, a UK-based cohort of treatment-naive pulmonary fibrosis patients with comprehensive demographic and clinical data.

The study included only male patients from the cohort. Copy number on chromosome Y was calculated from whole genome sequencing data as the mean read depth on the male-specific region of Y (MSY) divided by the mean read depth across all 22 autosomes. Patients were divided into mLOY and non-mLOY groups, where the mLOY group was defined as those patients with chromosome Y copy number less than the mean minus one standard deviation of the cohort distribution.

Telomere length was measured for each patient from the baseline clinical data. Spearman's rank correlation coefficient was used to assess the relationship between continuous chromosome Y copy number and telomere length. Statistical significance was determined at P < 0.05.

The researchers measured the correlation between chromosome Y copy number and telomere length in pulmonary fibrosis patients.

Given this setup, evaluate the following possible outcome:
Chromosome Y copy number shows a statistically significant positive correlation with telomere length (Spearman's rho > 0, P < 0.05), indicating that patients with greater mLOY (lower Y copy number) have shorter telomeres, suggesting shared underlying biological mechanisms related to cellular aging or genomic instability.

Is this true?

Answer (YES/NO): YES